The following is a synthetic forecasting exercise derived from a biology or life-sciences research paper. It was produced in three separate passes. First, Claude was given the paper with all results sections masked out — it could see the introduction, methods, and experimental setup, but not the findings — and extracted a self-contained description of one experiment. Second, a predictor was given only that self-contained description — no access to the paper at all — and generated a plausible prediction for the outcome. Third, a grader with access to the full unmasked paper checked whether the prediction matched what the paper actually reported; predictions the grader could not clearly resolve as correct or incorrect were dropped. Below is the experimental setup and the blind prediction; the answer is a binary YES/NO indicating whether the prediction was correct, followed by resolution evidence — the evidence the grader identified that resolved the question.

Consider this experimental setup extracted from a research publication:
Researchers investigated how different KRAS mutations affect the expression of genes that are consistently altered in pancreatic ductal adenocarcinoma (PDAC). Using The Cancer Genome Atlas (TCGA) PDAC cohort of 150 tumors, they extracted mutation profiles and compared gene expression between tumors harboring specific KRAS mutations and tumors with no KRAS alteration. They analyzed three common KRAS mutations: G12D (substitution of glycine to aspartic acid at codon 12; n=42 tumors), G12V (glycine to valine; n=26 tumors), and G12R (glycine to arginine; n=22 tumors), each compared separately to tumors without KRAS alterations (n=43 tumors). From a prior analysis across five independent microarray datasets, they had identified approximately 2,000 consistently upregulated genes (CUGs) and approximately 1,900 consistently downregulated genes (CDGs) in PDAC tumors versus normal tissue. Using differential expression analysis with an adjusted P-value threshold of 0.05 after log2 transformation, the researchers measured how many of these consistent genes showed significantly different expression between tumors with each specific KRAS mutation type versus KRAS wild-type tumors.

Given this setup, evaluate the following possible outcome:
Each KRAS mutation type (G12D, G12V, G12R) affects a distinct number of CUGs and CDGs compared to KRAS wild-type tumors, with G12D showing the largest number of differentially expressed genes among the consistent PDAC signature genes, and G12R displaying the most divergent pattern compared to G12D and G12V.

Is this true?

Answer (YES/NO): NO